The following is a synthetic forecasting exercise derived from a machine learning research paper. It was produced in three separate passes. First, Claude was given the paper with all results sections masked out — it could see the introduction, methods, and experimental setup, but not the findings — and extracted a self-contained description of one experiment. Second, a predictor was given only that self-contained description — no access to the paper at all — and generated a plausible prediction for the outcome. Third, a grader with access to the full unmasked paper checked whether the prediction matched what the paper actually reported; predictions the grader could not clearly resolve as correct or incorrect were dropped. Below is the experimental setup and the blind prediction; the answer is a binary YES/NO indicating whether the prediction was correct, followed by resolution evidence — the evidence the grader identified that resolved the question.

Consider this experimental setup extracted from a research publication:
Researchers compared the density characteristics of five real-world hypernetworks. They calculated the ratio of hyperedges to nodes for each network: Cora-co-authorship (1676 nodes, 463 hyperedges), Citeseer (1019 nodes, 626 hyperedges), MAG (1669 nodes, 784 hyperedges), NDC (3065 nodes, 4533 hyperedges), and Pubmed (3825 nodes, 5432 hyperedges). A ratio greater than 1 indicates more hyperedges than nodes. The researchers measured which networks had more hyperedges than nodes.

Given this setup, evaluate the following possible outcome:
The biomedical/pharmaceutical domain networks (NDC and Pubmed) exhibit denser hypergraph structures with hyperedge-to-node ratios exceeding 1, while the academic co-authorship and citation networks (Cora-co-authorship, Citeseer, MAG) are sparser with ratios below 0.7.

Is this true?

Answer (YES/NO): YES